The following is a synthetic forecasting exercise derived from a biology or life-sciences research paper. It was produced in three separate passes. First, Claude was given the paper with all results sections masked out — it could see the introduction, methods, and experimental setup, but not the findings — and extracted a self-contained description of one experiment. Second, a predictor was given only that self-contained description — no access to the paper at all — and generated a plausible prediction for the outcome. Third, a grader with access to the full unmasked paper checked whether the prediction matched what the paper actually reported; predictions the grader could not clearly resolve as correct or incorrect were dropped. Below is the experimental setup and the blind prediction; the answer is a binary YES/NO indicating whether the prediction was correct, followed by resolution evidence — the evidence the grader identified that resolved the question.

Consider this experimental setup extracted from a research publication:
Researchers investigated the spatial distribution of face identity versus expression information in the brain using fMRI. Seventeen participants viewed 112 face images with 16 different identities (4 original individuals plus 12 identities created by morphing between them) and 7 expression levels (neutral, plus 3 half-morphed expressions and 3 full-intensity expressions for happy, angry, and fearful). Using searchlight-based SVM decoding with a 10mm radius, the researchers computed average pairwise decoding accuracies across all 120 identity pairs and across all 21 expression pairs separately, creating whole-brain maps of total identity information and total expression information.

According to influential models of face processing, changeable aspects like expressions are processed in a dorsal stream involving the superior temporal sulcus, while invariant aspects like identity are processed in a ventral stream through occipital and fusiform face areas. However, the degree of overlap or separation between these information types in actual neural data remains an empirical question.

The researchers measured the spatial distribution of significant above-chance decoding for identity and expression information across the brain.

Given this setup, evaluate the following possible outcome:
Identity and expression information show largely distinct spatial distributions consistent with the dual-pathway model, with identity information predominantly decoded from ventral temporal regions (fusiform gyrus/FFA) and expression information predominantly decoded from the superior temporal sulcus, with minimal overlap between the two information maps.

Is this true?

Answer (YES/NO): NO